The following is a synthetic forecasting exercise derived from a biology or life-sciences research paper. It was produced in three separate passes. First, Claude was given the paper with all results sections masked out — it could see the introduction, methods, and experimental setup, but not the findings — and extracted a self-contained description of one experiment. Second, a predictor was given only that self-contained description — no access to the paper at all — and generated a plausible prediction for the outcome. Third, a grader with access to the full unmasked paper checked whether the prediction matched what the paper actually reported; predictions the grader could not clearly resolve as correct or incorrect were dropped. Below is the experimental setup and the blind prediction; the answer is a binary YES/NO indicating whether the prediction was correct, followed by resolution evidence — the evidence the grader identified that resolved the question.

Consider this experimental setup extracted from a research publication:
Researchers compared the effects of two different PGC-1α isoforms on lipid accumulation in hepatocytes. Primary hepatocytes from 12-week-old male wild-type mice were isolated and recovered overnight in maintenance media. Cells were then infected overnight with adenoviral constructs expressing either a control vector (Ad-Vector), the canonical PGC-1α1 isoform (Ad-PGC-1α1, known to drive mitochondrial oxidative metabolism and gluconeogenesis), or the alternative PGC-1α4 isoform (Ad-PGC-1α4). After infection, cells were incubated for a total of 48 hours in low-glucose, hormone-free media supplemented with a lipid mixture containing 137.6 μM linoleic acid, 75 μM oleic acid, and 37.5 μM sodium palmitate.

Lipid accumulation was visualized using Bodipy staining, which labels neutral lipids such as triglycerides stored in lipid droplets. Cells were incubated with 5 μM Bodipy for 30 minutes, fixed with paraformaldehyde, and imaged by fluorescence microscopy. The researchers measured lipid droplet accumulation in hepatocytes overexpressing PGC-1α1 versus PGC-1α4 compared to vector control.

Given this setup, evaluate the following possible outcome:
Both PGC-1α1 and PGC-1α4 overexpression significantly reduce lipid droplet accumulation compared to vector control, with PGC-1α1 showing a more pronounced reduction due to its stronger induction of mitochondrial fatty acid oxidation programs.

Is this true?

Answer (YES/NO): NO